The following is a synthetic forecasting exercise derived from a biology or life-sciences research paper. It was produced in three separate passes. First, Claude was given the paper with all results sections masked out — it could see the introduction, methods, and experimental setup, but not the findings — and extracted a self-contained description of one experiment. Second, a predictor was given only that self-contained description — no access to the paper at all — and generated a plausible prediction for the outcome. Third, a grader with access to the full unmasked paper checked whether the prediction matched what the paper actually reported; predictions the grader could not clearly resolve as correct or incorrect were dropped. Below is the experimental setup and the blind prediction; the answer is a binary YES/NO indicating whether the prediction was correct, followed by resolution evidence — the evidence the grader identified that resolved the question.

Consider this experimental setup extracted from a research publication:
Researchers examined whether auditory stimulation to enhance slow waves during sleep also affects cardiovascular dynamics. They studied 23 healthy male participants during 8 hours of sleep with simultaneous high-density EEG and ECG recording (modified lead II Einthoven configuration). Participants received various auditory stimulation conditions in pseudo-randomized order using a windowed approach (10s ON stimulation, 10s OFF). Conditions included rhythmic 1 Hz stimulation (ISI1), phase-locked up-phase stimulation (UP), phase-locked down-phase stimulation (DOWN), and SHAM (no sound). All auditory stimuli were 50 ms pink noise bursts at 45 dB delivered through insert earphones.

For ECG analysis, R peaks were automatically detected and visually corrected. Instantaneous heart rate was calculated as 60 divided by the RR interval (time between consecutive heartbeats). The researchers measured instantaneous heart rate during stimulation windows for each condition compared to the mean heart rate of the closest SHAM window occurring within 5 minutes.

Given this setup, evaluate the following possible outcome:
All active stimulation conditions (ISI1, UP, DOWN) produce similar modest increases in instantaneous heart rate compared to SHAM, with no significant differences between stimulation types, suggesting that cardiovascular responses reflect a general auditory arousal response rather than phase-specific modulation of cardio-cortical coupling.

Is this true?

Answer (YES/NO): NO